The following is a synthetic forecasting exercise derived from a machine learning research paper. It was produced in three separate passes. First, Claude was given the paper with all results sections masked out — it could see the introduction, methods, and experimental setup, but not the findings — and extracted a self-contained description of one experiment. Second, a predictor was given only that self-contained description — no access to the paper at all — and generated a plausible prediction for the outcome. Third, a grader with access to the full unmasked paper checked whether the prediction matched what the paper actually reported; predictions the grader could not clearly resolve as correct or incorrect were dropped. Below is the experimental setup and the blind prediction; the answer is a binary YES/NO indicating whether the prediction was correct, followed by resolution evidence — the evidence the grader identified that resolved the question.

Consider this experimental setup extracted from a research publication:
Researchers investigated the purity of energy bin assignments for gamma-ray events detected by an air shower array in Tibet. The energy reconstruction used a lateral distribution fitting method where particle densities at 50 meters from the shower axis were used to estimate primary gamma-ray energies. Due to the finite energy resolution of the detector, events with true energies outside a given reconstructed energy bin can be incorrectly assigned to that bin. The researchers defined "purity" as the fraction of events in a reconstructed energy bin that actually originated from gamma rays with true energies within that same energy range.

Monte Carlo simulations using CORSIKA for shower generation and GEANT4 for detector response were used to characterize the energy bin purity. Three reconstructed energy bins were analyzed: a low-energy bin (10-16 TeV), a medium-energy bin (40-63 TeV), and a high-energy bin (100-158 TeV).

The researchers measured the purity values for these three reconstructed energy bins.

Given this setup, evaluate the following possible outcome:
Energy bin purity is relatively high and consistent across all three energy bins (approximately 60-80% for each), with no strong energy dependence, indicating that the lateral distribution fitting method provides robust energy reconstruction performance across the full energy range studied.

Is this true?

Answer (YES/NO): NO